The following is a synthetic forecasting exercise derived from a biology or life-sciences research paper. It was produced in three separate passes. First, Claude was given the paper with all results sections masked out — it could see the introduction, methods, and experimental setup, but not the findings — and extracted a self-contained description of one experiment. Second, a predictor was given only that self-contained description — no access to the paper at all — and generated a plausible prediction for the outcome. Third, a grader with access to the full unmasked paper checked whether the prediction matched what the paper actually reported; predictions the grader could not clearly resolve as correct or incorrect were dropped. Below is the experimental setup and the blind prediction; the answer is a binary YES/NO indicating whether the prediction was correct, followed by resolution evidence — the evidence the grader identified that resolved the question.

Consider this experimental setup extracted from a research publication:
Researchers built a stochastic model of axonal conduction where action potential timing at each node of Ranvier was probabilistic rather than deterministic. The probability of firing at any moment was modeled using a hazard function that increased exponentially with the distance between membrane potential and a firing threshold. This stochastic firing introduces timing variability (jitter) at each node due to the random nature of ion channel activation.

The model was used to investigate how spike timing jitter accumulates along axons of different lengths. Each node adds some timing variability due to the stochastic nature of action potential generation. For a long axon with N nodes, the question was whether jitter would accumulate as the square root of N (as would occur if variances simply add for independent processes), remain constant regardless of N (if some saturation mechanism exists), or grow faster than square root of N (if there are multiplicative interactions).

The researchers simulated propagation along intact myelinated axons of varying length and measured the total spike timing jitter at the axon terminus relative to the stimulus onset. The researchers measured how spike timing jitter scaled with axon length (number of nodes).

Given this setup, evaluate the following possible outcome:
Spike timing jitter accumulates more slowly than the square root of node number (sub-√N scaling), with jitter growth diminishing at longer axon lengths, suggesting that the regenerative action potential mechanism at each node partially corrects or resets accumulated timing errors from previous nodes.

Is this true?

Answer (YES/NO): NO